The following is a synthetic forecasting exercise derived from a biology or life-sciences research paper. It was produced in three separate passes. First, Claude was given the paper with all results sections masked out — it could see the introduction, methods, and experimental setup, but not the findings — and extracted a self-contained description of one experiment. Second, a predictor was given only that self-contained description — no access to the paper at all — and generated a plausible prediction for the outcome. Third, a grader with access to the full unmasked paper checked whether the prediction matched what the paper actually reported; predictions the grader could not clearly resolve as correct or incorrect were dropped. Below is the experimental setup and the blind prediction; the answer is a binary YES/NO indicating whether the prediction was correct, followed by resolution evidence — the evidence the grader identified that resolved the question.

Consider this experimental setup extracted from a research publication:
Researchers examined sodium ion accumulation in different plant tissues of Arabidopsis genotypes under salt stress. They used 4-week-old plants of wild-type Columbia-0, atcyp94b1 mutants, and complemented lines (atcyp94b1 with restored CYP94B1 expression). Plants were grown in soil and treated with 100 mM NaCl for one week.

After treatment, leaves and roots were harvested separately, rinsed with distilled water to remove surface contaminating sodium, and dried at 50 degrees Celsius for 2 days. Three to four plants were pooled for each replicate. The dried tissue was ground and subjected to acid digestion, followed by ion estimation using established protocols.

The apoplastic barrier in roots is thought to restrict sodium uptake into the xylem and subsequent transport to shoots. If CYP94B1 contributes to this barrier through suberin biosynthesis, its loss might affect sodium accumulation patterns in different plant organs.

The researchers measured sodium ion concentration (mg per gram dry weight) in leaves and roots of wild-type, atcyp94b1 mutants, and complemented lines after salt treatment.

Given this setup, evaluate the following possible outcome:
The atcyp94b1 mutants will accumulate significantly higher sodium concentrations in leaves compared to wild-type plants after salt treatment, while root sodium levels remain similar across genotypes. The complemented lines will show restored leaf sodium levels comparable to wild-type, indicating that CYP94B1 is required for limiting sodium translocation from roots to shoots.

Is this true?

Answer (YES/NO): YES